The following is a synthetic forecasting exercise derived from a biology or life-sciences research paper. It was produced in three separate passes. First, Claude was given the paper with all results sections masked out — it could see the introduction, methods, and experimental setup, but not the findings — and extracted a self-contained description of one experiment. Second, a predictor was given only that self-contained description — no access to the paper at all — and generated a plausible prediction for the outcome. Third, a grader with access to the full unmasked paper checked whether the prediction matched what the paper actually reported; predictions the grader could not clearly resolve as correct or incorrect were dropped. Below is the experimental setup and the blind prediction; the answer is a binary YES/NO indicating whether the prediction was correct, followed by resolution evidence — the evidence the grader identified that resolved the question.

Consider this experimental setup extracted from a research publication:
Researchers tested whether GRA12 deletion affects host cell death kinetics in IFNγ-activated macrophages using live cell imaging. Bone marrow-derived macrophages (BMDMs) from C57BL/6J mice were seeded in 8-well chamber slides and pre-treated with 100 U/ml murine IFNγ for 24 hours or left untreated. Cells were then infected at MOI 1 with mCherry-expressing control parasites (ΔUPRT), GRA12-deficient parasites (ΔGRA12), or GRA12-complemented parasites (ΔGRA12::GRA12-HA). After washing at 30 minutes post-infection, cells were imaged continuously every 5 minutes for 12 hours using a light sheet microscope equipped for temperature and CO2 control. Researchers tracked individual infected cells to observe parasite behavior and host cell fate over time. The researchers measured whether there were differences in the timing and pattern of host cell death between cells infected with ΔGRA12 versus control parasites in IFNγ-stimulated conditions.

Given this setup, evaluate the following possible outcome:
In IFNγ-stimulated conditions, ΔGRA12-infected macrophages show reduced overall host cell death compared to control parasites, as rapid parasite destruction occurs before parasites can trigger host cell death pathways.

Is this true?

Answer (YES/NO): NO